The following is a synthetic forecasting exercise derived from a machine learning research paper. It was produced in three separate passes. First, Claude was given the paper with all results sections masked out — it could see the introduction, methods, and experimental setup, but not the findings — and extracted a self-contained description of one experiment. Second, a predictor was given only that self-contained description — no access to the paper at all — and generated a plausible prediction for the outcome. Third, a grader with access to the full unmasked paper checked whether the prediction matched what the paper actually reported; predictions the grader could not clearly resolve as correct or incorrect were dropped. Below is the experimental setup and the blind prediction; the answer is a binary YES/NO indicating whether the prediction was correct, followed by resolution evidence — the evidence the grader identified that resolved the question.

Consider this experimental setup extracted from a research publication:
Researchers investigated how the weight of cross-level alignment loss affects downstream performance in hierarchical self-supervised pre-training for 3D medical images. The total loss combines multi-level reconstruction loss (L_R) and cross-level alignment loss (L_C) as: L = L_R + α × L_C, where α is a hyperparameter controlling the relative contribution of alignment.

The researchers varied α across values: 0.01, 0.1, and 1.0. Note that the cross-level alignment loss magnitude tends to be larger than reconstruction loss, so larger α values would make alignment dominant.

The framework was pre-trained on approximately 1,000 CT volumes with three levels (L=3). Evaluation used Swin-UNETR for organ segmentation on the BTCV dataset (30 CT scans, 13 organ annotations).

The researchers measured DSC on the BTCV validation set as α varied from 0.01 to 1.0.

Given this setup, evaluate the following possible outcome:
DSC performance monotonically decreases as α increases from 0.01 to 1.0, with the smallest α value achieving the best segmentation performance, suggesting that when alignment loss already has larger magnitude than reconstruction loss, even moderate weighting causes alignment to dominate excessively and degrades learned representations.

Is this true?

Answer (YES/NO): NO